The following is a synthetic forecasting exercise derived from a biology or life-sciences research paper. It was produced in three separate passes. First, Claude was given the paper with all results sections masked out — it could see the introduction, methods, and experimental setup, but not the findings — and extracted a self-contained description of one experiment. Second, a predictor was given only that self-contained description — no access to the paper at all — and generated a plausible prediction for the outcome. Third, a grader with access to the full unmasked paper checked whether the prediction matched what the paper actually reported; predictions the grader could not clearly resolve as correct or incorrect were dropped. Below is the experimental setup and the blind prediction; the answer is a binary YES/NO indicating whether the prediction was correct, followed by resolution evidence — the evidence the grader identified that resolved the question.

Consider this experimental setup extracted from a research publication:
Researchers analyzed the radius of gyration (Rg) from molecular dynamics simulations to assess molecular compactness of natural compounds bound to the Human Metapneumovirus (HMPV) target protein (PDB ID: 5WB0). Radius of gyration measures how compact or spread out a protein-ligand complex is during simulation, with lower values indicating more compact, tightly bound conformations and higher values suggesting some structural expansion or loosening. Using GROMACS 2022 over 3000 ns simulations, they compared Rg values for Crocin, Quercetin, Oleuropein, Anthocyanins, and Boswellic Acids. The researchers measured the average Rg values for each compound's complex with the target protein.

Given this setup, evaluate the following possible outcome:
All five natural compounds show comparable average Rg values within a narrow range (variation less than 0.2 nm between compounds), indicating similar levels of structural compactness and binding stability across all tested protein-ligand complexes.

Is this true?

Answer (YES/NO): NO